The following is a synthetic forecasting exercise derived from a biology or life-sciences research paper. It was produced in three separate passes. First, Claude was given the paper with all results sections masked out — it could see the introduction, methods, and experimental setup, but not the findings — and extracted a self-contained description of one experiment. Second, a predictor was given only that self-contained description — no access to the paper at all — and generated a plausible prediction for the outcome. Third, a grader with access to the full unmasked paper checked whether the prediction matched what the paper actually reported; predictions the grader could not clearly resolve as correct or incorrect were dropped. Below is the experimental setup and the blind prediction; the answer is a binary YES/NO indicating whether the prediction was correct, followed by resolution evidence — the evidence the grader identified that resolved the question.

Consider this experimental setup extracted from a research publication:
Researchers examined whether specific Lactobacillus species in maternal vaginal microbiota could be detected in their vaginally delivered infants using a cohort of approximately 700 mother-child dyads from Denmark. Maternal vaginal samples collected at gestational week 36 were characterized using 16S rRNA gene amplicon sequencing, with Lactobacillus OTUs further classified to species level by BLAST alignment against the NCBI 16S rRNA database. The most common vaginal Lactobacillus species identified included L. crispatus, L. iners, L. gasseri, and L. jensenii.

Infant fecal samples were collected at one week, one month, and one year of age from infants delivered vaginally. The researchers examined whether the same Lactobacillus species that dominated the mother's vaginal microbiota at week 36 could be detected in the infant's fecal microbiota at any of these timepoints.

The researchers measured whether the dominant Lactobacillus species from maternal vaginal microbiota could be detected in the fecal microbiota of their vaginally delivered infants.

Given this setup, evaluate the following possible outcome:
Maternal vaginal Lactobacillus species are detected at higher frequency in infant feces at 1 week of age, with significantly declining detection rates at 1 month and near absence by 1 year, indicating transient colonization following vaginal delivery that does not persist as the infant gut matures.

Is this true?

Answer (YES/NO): YES